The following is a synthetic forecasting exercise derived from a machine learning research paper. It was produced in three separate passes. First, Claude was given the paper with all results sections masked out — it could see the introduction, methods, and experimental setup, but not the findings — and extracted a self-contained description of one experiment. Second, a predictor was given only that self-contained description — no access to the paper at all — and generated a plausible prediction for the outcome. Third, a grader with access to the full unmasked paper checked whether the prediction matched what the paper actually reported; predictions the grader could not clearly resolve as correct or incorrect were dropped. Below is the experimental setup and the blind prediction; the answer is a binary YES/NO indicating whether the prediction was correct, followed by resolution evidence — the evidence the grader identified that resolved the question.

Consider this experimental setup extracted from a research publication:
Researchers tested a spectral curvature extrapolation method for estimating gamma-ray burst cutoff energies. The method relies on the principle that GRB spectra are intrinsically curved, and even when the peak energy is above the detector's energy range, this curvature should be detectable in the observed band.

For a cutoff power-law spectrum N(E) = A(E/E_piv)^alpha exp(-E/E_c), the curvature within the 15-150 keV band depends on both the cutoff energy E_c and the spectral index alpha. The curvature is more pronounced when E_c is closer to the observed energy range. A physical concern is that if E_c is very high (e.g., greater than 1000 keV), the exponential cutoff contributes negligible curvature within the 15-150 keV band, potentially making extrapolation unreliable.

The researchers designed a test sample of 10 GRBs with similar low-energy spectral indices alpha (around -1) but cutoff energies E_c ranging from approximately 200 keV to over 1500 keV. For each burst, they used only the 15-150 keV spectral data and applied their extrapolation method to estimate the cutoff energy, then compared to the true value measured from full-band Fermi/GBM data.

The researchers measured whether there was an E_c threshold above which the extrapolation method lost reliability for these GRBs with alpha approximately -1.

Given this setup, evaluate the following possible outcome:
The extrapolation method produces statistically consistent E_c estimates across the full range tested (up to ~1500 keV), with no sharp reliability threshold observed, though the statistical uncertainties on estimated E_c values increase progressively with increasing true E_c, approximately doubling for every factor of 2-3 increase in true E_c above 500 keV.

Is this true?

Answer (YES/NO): NO